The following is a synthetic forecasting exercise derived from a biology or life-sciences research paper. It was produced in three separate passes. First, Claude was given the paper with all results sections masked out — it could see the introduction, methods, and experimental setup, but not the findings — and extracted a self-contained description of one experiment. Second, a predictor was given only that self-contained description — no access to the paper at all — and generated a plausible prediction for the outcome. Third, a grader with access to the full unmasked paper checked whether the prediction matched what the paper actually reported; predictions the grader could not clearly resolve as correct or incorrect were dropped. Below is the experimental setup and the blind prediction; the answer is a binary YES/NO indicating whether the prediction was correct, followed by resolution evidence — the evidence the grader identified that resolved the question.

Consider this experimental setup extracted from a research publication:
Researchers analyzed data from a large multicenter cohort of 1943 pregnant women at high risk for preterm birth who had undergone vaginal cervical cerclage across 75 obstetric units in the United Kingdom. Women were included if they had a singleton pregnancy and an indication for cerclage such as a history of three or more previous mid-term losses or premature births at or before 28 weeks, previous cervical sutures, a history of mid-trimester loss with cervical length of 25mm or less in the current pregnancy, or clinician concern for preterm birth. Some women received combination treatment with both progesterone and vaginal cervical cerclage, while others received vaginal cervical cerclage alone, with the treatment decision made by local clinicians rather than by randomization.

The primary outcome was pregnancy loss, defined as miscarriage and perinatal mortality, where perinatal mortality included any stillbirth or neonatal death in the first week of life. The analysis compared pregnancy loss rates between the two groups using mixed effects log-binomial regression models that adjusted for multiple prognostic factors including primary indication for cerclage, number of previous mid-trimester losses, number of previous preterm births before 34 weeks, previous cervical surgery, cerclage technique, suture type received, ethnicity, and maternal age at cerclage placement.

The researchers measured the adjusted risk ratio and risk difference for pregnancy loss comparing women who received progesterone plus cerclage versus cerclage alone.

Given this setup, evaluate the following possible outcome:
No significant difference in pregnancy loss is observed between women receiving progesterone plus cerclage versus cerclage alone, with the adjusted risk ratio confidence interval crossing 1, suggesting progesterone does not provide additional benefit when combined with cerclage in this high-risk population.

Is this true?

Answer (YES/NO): NO